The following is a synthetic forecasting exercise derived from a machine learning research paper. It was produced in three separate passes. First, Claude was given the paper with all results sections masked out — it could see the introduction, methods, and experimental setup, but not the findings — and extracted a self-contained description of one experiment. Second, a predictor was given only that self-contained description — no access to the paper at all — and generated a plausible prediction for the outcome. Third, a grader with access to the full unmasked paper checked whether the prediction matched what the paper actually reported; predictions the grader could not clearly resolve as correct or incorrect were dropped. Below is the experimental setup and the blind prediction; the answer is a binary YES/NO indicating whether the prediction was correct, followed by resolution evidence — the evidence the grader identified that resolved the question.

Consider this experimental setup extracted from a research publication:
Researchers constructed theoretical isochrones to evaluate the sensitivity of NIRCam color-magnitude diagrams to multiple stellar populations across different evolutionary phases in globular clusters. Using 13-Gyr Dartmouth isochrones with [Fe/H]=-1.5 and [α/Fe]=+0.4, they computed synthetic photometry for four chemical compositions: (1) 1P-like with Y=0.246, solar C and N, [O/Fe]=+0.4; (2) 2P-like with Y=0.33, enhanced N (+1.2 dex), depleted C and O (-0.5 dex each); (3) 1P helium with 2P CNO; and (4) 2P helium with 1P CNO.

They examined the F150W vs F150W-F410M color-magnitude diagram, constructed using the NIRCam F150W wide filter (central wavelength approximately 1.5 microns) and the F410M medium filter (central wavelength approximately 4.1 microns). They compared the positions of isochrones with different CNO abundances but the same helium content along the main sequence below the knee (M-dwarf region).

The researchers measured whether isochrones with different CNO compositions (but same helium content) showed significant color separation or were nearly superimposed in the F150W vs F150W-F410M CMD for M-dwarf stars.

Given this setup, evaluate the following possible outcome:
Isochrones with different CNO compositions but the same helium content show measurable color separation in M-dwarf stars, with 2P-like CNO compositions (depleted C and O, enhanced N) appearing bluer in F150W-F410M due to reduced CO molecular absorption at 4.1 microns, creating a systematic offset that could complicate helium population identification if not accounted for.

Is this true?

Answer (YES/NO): NO